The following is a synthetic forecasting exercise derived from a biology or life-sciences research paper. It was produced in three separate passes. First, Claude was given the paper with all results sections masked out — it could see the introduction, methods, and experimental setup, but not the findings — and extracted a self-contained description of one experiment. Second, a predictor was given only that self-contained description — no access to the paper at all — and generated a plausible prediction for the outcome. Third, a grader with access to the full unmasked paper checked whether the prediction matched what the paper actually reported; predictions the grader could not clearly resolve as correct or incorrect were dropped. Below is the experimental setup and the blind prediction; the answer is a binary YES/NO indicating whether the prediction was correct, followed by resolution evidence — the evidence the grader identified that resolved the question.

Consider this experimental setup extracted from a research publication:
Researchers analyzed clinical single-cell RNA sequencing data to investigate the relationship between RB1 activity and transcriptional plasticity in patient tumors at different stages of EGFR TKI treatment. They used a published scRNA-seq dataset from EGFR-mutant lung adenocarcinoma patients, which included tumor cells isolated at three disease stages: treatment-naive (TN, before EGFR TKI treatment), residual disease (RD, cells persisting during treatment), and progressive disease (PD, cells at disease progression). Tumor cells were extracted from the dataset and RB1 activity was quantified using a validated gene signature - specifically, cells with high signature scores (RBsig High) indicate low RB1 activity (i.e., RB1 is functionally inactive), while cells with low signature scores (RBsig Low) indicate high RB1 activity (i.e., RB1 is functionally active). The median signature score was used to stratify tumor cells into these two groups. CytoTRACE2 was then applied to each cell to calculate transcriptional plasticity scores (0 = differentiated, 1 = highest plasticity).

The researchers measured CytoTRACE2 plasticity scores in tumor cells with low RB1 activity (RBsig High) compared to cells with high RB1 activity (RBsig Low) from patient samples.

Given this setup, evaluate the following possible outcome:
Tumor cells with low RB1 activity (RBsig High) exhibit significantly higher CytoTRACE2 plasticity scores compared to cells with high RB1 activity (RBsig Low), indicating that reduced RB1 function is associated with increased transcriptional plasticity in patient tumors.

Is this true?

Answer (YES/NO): YES